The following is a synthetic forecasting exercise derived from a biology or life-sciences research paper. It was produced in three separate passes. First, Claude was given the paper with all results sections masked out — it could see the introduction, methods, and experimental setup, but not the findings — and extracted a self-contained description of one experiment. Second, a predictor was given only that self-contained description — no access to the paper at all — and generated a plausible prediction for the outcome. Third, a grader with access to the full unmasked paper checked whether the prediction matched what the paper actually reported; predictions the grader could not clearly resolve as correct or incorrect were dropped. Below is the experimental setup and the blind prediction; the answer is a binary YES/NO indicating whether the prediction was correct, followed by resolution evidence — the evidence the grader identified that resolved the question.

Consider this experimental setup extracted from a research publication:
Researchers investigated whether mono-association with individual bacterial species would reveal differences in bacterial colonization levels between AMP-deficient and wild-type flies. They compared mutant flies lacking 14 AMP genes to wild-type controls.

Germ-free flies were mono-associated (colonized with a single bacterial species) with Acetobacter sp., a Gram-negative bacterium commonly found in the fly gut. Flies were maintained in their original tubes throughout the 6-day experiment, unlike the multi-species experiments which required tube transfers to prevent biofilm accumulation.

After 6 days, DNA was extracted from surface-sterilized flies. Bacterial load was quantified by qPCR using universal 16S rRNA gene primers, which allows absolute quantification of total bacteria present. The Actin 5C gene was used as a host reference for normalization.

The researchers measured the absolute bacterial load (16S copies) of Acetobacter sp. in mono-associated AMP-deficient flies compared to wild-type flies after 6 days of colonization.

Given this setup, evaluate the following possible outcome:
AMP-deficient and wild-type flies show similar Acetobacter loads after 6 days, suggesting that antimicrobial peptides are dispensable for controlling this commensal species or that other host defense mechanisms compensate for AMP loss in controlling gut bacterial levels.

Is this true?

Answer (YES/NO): NO